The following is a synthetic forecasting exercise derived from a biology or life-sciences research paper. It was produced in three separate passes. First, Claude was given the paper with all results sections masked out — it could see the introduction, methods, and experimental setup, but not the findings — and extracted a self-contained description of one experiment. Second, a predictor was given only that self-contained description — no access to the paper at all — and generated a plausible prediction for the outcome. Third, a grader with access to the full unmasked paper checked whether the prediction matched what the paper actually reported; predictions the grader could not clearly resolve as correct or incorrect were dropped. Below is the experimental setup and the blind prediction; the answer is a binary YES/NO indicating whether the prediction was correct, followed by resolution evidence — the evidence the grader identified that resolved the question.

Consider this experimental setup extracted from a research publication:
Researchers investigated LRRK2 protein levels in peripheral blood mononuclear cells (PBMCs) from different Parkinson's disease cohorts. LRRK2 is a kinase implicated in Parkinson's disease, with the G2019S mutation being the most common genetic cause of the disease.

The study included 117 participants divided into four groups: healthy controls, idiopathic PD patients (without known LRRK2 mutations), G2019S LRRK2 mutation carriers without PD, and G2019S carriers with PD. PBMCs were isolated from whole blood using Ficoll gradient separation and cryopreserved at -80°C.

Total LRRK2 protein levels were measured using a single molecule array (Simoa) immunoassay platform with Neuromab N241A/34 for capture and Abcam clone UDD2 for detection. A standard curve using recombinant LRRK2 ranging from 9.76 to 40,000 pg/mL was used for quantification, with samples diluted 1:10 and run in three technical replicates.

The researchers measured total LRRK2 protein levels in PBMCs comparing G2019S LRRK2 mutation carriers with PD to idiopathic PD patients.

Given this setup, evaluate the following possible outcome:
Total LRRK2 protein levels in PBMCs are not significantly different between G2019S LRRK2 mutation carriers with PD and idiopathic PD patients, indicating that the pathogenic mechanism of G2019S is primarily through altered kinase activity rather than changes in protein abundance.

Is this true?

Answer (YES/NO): YES